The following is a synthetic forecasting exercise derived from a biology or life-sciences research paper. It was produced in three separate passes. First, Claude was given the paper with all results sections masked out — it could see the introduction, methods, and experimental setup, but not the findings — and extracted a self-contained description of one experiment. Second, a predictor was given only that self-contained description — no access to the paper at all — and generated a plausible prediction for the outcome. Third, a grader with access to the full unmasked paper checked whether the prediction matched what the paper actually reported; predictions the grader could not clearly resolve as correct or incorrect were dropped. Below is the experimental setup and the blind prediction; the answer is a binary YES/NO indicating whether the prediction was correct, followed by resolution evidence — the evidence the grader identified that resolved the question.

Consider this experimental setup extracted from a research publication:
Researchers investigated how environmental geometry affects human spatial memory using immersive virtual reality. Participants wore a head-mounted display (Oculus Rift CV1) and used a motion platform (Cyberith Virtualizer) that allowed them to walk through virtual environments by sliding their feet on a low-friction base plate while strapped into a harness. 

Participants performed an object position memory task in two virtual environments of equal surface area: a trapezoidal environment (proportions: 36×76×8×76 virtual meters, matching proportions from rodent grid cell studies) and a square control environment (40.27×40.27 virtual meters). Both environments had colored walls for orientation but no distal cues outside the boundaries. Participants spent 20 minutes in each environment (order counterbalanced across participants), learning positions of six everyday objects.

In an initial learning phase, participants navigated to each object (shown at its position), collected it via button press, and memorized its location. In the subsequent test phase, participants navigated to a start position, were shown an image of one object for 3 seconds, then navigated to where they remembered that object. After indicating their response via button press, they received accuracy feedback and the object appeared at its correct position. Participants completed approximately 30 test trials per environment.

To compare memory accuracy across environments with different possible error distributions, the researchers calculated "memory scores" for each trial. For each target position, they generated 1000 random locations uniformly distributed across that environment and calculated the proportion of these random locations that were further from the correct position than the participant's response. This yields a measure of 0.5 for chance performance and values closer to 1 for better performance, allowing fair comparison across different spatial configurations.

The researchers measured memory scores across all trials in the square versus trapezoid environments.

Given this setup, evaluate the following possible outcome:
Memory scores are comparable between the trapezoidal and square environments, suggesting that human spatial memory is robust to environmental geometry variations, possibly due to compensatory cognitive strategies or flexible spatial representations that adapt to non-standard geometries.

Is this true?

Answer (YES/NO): NO